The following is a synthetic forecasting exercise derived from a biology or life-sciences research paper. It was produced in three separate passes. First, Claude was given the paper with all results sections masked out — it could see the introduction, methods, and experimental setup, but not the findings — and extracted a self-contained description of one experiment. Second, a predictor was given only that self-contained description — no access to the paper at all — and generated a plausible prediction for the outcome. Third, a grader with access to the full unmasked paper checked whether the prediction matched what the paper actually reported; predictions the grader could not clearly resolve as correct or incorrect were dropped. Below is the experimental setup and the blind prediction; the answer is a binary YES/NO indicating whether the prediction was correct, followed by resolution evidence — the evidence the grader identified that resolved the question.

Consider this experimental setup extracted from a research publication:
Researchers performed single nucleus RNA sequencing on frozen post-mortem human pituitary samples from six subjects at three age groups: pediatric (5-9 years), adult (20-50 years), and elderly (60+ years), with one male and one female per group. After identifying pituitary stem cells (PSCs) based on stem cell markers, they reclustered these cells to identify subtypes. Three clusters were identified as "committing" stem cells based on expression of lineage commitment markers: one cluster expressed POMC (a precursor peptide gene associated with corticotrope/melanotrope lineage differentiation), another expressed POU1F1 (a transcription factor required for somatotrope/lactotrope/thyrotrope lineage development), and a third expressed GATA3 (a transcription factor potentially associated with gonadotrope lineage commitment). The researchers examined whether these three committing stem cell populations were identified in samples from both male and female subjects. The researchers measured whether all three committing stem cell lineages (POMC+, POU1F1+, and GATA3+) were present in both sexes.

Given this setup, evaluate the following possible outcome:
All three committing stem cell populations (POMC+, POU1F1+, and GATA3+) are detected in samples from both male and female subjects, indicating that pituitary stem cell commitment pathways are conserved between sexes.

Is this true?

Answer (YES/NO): YES